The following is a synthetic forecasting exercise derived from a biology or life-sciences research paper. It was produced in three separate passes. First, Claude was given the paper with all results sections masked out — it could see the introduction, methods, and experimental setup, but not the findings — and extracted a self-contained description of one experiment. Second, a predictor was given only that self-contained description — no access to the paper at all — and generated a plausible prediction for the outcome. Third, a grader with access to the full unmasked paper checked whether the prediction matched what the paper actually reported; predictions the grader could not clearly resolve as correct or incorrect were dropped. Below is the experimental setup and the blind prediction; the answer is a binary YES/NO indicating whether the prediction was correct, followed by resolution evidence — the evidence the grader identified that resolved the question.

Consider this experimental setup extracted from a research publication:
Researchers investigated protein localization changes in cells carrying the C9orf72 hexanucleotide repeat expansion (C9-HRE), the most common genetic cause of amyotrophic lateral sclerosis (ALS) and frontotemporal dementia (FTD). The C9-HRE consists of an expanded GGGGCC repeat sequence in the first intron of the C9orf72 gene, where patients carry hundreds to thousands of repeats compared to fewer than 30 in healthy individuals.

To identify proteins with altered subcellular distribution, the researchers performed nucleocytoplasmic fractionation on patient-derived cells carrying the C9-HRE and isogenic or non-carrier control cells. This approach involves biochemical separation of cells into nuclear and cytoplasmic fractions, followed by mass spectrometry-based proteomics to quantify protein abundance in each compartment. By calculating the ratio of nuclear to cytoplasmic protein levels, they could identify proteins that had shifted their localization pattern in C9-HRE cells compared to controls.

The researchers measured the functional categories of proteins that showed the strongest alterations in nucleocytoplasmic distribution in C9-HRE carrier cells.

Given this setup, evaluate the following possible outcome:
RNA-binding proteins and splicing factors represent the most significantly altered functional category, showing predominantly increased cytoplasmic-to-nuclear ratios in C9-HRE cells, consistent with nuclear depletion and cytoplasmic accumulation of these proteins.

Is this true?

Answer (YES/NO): NO